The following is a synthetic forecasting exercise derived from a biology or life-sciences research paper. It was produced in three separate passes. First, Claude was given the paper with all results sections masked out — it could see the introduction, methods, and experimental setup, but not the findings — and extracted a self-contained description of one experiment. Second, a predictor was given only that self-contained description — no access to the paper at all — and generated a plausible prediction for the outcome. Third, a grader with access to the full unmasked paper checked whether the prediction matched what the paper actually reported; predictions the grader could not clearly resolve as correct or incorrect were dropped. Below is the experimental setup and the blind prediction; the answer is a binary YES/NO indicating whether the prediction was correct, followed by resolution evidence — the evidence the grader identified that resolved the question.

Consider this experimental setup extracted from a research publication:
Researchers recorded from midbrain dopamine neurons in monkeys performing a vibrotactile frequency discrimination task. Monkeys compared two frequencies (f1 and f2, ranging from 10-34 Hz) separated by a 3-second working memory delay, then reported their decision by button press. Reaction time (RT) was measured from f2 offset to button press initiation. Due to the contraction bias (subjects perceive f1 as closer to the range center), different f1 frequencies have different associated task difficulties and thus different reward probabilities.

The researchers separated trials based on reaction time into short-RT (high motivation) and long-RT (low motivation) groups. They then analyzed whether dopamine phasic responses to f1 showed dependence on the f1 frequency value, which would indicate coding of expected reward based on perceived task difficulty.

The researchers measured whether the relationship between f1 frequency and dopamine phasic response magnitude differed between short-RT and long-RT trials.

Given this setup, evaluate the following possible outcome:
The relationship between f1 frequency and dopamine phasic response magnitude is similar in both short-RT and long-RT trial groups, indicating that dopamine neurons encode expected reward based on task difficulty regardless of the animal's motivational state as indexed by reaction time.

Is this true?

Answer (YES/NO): NO